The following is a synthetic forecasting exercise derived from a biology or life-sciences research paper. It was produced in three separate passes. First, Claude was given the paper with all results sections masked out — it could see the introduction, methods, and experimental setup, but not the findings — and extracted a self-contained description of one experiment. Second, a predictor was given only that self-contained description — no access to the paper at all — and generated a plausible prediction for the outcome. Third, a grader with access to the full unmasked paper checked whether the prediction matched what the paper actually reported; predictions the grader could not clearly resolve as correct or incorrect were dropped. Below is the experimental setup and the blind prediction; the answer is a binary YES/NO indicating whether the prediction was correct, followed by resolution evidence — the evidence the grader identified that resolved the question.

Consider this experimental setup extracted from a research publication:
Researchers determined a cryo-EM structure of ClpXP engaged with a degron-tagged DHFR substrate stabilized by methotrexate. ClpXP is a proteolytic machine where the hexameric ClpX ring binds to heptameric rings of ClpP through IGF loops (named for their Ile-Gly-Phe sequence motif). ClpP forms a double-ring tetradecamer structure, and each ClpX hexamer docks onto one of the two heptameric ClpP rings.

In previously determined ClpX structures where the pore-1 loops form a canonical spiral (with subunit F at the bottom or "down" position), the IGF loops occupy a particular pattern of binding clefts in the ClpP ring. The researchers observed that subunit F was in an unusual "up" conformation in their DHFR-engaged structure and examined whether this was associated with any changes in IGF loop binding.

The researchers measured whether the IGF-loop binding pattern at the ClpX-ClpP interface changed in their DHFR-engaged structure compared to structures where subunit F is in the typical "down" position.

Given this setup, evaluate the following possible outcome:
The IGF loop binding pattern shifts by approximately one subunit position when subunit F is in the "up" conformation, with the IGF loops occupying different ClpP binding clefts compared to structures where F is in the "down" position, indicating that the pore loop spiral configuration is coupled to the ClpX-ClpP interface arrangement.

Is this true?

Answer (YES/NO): NO